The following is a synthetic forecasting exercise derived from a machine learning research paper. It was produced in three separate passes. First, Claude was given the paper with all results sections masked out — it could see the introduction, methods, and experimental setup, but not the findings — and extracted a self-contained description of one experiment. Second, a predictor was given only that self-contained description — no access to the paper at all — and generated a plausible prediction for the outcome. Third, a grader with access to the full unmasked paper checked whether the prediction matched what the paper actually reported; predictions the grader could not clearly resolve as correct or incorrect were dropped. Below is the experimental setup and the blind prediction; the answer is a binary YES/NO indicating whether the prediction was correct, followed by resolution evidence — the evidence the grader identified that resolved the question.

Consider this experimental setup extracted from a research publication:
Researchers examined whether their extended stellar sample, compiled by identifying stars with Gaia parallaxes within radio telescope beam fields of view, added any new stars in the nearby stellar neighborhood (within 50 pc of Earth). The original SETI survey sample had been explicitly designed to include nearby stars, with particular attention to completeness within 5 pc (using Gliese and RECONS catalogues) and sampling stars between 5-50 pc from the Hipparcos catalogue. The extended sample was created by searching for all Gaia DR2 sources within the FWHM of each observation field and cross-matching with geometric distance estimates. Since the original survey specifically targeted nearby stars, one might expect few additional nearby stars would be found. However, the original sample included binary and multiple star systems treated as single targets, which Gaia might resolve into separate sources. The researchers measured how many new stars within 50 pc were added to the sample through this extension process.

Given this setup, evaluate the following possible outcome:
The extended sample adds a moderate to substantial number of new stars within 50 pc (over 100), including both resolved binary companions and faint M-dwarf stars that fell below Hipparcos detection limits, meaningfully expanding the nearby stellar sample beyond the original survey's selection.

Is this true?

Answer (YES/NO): NO